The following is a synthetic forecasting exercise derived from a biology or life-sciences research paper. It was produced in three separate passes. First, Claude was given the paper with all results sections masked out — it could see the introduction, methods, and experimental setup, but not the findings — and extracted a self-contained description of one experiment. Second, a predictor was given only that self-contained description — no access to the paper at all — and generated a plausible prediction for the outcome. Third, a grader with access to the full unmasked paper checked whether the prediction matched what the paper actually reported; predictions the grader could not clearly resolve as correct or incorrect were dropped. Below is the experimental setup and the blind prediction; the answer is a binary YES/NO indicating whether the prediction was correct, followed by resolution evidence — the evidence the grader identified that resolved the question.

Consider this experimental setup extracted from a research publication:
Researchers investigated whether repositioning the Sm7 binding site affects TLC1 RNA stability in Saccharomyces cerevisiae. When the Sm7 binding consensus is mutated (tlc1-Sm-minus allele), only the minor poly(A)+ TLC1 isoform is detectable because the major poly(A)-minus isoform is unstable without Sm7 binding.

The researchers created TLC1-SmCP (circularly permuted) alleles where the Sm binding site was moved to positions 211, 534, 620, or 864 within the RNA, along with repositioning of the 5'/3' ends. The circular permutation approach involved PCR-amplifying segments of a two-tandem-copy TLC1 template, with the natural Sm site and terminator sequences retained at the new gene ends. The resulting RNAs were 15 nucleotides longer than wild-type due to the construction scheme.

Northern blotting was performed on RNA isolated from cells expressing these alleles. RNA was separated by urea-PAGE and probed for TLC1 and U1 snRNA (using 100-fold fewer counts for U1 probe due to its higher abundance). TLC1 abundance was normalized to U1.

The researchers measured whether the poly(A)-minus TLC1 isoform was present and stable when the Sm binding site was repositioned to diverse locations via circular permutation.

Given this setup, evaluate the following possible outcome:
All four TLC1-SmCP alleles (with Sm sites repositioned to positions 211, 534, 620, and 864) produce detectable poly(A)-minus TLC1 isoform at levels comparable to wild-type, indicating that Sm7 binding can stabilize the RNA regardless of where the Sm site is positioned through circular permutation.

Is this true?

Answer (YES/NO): NO